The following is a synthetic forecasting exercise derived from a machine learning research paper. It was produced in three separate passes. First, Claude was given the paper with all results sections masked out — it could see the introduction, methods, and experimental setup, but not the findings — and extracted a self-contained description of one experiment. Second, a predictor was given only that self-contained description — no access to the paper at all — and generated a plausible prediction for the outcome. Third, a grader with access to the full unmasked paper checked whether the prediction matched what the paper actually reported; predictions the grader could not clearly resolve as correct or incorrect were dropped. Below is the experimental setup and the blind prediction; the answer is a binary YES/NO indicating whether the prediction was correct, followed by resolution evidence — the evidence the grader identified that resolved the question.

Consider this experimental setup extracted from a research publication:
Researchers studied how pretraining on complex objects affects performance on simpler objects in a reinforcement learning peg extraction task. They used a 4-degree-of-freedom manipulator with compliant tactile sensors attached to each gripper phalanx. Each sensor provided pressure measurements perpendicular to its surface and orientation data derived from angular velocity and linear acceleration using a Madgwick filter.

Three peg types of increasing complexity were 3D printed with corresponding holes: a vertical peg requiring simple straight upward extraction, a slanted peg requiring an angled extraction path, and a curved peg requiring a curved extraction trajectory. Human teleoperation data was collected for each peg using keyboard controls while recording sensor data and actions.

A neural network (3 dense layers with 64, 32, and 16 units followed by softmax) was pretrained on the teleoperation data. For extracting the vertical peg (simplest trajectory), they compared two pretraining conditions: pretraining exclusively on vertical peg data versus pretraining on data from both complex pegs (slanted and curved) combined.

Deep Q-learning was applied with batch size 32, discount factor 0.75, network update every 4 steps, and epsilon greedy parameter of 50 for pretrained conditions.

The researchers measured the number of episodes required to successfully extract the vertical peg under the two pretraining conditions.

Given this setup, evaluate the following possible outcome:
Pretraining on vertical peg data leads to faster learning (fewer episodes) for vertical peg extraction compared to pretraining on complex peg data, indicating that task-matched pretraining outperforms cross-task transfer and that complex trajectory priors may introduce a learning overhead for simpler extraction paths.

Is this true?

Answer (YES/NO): NO